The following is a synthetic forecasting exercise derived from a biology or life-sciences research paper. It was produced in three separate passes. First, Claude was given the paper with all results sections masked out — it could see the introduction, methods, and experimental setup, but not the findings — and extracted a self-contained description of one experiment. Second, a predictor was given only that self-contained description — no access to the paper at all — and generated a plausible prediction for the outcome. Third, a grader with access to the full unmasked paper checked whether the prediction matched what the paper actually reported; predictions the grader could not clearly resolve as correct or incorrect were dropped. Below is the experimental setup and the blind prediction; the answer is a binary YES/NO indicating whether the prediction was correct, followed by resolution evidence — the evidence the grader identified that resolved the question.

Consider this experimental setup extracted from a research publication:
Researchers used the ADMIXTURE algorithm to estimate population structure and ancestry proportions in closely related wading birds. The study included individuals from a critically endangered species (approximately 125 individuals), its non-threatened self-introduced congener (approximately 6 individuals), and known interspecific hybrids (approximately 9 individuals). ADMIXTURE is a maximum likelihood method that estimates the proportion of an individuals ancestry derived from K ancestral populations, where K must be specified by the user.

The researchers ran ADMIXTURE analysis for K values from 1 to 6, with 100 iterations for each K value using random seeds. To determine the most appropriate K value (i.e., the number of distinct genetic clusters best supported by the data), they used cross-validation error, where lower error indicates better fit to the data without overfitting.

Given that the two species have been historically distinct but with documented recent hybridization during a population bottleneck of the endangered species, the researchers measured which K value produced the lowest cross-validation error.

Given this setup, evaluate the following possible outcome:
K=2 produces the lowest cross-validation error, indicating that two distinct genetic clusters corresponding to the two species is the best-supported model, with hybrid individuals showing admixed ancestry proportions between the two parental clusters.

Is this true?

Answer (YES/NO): YES